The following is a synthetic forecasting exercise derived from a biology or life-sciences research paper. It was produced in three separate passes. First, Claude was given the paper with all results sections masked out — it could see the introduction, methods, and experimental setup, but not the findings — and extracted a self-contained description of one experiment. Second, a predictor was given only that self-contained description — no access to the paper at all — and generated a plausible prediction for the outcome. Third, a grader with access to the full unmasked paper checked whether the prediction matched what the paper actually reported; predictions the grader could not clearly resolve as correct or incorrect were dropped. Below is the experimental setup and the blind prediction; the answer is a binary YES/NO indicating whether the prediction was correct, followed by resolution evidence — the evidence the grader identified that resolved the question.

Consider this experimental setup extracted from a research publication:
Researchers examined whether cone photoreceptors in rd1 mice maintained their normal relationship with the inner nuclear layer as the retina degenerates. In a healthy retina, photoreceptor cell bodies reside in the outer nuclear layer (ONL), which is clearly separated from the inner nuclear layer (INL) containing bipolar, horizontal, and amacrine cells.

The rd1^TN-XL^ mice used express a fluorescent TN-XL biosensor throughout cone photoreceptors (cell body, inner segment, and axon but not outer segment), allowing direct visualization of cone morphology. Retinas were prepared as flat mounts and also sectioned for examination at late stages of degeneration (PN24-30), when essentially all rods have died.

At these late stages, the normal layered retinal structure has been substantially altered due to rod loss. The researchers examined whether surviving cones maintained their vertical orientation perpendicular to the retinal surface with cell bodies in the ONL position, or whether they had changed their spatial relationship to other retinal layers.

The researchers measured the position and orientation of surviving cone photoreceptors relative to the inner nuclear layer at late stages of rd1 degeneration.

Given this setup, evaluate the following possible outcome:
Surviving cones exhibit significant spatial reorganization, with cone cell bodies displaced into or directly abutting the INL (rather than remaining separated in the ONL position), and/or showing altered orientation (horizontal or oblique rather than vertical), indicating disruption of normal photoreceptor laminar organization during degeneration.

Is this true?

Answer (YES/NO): YES